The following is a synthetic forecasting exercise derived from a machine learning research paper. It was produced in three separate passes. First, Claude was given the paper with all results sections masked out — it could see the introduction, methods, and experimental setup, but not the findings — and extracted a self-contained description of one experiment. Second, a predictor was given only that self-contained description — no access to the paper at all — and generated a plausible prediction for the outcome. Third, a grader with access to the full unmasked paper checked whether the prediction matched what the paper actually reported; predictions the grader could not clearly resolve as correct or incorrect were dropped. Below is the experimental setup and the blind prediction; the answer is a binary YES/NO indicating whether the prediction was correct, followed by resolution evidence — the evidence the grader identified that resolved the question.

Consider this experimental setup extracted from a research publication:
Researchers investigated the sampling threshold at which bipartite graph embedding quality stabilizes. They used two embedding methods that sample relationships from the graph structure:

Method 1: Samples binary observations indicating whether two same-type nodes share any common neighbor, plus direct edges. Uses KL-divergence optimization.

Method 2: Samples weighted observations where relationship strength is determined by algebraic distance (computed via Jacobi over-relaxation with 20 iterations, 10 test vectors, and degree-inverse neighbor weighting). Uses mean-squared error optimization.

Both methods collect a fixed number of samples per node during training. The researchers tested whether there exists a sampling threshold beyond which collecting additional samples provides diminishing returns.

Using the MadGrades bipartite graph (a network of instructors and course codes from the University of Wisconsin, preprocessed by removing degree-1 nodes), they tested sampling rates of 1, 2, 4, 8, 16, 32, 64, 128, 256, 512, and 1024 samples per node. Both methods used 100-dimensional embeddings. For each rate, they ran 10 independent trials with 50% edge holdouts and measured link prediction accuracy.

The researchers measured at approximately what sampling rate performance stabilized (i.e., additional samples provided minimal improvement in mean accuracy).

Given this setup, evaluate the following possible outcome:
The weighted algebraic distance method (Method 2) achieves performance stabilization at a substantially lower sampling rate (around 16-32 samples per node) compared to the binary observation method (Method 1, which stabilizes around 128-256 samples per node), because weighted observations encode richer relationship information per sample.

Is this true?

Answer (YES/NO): NO